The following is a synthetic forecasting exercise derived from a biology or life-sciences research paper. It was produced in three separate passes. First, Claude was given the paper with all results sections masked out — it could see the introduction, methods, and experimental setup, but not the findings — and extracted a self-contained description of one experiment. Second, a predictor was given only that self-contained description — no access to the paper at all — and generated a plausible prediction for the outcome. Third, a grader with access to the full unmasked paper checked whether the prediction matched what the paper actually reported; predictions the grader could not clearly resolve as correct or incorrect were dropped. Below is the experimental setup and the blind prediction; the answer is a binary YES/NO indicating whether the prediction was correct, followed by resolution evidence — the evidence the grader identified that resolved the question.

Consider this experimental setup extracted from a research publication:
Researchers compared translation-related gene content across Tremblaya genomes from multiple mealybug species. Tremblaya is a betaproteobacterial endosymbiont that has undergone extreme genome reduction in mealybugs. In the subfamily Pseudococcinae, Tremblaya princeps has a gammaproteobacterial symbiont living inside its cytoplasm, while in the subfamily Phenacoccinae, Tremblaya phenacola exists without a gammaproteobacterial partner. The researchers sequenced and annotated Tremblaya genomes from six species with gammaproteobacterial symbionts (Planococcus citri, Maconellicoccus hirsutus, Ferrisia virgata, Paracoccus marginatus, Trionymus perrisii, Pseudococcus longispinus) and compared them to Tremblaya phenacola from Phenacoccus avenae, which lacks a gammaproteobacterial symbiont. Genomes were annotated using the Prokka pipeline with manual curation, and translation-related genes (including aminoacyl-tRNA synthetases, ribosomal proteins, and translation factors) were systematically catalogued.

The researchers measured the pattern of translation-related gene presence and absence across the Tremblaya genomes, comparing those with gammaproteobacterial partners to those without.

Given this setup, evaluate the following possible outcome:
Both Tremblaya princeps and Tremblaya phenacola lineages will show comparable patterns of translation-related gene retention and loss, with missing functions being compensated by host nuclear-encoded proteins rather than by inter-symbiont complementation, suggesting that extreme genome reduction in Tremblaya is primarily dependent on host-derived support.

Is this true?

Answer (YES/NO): NO